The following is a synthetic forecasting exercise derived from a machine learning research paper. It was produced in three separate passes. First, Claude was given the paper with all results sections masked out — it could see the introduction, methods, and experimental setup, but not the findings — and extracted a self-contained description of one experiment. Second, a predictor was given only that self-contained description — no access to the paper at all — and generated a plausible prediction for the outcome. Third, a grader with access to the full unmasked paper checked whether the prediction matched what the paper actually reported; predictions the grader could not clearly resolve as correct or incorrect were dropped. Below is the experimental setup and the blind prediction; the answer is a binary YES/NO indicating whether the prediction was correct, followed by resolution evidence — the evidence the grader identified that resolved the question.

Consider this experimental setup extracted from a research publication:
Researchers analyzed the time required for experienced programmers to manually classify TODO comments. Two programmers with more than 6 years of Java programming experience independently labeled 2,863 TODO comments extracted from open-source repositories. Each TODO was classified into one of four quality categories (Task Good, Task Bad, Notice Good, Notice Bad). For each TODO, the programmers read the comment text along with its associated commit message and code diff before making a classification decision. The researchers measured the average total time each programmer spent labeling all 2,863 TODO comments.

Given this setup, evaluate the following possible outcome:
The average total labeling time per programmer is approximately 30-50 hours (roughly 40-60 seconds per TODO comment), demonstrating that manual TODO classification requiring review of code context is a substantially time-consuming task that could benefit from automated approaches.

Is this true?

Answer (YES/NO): NO